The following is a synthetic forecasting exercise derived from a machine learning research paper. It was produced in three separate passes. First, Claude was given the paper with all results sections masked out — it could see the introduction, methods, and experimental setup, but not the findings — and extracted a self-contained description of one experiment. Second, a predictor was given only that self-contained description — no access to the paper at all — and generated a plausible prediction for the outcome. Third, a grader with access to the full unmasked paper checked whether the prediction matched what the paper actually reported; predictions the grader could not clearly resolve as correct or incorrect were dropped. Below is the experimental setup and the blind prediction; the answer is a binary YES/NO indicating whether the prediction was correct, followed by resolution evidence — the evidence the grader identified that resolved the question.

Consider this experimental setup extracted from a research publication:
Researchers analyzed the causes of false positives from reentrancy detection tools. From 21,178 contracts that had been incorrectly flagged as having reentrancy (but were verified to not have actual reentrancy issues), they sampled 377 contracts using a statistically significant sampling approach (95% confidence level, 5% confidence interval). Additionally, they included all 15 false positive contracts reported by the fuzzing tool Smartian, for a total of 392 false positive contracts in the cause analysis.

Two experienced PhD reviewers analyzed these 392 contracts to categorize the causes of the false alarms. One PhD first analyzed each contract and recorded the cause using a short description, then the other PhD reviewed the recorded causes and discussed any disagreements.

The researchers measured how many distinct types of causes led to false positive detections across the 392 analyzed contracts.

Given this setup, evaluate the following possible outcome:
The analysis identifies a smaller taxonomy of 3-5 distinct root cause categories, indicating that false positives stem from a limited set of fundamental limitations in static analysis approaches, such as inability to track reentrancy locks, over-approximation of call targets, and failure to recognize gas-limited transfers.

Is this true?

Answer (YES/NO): NO